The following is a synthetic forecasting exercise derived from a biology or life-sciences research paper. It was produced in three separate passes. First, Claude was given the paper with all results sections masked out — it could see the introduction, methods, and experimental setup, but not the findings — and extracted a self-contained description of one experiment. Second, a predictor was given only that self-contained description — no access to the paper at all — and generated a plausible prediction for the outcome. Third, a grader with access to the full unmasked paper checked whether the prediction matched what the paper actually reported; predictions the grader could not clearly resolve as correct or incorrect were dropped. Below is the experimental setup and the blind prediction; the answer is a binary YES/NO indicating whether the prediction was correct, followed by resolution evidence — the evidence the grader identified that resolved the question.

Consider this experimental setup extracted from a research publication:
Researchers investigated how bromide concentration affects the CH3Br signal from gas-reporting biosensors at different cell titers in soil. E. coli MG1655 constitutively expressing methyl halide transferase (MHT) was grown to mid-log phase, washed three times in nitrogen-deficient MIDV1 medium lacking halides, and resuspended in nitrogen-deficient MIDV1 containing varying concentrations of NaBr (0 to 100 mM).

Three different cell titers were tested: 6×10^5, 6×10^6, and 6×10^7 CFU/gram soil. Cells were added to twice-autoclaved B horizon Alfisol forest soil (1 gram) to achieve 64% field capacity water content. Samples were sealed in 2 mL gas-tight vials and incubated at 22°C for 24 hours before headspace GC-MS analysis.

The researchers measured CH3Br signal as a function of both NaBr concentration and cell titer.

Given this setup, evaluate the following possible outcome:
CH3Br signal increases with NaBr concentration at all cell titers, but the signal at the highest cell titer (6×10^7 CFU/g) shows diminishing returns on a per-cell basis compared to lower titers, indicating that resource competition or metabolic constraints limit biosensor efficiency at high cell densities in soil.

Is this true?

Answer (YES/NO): NO